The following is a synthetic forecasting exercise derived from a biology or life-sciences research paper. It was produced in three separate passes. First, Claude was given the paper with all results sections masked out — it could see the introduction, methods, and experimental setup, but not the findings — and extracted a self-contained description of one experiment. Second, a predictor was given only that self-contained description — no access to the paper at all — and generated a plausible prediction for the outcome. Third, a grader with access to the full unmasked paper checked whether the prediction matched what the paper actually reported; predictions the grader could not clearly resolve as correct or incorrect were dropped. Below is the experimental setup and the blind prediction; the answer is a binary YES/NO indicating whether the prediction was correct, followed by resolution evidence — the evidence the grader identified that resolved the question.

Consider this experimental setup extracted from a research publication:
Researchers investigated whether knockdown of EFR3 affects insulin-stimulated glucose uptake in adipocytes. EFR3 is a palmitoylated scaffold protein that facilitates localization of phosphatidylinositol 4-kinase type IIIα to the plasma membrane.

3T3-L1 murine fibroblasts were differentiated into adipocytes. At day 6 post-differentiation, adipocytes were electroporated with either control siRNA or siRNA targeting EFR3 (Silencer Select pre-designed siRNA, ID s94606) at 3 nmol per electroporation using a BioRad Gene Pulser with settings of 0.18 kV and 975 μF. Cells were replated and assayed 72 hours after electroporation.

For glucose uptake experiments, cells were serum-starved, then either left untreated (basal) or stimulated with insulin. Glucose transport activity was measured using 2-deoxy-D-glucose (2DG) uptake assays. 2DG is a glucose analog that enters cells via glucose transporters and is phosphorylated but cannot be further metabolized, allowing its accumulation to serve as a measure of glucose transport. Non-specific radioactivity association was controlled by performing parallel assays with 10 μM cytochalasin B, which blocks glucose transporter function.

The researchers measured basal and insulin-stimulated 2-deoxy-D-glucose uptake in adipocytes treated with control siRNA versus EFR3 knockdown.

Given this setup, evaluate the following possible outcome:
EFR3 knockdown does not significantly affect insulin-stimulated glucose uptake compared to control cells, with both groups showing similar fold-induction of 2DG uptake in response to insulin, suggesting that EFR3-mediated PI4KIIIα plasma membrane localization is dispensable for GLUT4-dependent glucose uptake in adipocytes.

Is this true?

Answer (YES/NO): NO